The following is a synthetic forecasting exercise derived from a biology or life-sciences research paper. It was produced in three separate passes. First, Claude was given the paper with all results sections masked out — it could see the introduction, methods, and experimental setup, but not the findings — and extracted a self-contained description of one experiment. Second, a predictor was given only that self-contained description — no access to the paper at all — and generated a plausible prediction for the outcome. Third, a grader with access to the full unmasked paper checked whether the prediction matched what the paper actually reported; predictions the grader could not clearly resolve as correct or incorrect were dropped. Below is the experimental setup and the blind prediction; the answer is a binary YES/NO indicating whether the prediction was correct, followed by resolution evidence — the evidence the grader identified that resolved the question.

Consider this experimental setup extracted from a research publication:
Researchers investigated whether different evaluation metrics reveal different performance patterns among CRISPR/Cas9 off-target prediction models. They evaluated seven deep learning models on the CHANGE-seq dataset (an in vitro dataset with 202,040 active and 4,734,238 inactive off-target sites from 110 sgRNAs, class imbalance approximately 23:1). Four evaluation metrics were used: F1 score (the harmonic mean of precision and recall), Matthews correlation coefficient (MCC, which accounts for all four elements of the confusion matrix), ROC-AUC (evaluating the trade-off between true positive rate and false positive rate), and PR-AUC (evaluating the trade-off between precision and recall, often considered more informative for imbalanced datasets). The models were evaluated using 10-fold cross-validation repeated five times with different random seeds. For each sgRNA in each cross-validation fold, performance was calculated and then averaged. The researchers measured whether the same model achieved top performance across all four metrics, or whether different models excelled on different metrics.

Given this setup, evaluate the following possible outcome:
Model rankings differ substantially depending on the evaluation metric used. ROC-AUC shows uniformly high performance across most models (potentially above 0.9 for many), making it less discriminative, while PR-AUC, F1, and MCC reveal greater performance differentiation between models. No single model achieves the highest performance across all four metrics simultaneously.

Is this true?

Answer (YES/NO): NO